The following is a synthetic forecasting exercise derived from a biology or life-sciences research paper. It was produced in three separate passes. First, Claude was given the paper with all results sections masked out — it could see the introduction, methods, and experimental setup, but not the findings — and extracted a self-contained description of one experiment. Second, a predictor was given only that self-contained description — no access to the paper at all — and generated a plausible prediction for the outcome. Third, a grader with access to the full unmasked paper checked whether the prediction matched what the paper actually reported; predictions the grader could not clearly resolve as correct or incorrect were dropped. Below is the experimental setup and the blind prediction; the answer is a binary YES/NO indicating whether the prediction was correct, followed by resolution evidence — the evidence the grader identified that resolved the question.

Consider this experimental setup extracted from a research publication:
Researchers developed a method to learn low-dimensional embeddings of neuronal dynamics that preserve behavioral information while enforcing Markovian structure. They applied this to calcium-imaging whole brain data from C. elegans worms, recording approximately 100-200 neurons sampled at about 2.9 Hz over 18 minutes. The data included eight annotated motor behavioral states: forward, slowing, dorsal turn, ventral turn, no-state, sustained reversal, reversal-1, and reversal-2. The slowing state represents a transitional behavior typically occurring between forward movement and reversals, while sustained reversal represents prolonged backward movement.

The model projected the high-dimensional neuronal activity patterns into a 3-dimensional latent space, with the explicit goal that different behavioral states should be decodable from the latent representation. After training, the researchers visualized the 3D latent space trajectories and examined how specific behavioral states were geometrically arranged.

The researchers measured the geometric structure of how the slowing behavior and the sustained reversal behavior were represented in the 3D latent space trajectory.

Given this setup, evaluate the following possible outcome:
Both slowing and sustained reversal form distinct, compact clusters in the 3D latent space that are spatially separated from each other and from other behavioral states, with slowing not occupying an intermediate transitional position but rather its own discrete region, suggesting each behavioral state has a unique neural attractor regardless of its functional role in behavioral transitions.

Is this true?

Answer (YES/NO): NO